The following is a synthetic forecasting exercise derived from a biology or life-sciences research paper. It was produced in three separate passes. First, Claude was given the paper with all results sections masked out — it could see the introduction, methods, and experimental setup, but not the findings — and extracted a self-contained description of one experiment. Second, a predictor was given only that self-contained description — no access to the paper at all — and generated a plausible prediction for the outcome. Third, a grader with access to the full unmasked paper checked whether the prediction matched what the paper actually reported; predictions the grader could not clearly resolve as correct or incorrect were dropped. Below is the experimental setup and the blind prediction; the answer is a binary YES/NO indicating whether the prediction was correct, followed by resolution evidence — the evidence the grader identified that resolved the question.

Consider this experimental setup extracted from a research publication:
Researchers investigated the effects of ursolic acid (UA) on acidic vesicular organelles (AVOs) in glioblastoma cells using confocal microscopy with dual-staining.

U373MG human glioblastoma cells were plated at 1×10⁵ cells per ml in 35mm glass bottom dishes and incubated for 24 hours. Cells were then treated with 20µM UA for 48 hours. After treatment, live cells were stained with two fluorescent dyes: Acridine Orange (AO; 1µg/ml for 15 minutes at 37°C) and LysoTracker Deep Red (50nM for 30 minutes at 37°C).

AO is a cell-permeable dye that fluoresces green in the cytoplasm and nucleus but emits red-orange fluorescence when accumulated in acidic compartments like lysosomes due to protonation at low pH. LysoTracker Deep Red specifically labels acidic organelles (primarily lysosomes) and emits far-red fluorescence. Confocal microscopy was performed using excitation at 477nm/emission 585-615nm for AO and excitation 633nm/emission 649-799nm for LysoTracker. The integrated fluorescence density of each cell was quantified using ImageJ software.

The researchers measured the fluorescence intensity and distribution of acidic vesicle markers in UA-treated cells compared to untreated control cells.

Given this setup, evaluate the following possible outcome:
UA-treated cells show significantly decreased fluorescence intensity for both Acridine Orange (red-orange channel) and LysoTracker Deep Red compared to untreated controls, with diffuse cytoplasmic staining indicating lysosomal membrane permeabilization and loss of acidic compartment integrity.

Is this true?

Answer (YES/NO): NO